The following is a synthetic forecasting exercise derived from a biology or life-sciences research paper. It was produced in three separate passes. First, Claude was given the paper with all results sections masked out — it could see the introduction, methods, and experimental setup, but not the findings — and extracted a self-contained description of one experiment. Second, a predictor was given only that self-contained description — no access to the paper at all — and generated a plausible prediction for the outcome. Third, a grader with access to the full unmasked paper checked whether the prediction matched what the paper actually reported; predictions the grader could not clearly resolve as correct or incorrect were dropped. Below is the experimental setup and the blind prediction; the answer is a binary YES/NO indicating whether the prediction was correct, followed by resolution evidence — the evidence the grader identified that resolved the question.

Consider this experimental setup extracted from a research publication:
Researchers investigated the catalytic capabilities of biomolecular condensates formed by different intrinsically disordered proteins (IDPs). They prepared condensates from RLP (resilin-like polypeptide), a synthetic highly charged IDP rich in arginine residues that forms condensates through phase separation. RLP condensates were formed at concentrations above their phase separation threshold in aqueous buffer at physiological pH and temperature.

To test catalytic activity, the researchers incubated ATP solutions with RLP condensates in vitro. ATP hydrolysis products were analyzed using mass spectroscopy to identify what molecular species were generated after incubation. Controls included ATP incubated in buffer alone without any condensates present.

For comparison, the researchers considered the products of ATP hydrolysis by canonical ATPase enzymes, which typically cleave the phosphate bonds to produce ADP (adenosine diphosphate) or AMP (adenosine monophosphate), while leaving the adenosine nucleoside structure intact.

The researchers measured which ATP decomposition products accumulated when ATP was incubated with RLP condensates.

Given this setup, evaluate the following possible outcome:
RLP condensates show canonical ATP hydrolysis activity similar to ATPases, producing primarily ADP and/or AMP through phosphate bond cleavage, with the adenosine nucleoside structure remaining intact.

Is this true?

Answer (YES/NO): NO